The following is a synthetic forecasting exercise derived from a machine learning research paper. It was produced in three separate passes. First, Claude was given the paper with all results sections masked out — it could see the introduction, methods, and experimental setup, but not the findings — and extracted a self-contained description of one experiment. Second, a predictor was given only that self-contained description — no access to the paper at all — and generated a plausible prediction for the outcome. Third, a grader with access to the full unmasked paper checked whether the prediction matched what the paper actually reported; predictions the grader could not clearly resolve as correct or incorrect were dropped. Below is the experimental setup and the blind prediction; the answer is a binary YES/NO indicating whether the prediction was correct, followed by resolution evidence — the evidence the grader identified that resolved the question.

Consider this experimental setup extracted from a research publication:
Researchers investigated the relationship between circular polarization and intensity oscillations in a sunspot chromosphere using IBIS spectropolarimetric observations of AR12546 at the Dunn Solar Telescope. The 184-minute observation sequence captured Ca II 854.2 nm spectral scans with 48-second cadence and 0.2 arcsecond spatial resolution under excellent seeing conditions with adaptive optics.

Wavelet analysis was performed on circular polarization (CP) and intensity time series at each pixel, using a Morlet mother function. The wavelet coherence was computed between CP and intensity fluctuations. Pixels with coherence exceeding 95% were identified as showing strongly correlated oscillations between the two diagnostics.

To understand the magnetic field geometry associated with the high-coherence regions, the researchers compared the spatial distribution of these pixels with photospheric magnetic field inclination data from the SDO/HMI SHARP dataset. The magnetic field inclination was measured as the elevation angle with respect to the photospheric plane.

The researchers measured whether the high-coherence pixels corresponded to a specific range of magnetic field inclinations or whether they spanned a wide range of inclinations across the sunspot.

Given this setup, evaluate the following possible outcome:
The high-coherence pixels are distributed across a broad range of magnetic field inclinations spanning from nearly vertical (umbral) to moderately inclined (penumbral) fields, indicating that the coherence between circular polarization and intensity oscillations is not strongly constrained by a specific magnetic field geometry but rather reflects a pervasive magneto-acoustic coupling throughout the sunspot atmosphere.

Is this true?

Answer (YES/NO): NO